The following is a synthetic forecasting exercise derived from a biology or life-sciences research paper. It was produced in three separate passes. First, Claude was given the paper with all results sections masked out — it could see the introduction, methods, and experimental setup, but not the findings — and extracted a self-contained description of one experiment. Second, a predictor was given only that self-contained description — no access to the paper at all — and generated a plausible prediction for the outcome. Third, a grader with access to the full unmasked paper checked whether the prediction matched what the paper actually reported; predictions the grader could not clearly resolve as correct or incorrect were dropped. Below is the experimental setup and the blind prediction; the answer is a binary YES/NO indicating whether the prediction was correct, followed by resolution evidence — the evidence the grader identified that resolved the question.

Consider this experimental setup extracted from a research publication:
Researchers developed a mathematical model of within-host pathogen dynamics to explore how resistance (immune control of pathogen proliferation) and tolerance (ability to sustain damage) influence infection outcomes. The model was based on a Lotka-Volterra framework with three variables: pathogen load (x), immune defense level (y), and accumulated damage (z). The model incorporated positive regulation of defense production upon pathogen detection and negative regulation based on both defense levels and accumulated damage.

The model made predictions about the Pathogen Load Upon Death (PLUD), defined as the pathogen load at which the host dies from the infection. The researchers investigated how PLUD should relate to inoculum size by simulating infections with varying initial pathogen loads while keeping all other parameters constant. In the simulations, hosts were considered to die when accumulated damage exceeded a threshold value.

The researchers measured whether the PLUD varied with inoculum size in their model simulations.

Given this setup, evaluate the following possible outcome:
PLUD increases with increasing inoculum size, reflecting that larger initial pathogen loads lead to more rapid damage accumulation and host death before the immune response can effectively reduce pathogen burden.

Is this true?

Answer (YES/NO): NO